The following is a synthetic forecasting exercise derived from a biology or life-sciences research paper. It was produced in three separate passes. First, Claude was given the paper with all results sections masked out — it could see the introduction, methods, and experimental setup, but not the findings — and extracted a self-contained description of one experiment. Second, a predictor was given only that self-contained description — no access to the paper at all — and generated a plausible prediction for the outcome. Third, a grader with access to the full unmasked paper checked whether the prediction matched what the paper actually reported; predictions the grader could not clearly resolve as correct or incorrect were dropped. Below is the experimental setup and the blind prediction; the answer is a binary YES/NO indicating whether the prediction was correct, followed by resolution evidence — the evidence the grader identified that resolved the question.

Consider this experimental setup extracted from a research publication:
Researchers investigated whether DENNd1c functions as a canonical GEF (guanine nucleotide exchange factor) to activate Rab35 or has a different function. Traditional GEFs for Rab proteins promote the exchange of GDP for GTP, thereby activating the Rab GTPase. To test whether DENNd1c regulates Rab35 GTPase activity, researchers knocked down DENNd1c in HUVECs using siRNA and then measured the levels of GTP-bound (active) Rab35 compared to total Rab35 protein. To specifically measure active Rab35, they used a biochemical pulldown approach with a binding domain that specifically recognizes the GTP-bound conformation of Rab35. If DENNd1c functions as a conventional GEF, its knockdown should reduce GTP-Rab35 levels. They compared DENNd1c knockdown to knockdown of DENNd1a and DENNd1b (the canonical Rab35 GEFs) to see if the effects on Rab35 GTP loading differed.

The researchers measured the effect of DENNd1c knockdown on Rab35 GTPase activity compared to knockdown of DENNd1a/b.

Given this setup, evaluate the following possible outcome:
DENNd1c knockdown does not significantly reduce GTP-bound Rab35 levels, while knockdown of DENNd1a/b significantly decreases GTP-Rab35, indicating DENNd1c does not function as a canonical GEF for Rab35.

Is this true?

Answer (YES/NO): YES